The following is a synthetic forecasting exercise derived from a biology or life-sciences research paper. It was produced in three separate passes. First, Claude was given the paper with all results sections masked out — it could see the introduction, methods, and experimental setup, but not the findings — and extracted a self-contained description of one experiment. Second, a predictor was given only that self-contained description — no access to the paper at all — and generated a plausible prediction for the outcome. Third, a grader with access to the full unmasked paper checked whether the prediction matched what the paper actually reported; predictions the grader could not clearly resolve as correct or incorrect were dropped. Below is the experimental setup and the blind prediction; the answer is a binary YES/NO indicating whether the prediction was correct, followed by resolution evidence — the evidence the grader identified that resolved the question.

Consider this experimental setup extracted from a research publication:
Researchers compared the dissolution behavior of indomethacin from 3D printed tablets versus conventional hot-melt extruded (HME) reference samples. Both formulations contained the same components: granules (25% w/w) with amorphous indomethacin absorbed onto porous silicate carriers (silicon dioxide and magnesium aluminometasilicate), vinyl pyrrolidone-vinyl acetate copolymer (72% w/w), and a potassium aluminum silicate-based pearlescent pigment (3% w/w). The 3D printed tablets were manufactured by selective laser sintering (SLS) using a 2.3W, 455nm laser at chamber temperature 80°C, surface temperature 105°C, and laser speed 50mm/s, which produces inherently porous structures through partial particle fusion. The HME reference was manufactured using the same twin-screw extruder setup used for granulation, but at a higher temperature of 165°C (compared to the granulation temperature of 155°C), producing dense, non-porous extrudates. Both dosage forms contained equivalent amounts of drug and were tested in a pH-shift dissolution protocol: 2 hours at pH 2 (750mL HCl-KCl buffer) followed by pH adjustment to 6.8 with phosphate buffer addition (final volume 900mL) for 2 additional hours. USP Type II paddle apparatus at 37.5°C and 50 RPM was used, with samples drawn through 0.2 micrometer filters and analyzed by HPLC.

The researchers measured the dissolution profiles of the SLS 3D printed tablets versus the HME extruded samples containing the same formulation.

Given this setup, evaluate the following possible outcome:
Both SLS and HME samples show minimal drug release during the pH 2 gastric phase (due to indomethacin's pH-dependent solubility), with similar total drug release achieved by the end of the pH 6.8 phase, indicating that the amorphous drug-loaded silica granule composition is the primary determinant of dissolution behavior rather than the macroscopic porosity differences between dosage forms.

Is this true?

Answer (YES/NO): YES